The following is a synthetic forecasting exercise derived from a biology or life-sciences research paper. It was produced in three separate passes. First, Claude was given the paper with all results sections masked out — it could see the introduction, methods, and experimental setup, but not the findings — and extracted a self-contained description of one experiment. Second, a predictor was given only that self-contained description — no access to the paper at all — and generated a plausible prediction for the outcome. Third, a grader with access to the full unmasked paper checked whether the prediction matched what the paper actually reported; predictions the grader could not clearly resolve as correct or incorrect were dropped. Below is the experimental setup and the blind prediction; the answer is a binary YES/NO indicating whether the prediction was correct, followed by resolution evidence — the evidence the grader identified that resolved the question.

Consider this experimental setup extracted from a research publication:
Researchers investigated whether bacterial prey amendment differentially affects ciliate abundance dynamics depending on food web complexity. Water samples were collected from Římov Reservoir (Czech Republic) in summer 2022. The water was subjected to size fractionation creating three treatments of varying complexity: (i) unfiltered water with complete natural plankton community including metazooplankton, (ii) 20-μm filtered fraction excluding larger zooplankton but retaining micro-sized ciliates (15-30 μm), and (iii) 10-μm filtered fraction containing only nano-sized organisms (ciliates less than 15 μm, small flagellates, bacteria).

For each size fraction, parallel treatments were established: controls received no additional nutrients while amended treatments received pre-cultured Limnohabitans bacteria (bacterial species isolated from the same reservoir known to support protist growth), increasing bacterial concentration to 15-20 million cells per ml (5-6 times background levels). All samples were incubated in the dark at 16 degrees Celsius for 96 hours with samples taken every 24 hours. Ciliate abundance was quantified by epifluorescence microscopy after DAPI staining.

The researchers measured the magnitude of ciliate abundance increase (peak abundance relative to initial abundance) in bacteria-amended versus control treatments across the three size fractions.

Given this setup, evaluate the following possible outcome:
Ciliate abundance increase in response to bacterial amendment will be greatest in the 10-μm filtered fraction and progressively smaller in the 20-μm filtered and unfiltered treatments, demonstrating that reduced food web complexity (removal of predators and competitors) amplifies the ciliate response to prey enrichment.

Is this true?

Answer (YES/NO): NO